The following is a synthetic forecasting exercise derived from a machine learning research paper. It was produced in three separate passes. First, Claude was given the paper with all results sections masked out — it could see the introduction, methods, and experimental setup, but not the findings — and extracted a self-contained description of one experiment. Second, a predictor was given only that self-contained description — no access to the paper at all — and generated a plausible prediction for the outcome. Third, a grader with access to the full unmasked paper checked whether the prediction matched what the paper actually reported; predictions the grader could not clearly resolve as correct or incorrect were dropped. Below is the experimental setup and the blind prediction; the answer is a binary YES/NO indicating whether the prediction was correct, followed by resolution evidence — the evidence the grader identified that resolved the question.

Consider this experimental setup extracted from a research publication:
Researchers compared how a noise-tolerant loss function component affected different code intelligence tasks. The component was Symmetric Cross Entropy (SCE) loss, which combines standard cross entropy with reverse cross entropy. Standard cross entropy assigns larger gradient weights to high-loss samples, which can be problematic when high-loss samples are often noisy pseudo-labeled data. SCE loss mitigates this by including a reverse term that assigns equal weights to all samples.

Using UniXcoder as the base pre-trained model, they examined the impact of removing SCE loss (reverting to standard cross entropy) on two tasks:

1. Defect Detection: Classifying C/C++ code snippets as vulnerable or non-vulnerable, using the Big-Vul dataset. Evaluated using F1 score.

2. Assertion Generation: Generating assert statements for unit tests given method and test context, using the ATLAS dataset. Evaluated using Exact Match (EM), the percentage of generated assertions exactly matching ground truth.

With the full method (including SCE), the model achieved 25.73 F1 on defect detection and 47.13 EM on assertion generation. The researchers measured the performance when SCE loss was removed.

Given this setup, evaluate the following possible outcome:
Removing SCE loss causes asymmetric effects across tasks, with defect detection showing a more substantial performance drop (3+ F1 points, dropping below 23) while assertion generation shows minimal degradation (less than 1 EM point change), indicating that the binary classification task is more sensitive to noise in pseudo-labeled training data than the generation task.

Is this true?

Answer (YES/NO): NO